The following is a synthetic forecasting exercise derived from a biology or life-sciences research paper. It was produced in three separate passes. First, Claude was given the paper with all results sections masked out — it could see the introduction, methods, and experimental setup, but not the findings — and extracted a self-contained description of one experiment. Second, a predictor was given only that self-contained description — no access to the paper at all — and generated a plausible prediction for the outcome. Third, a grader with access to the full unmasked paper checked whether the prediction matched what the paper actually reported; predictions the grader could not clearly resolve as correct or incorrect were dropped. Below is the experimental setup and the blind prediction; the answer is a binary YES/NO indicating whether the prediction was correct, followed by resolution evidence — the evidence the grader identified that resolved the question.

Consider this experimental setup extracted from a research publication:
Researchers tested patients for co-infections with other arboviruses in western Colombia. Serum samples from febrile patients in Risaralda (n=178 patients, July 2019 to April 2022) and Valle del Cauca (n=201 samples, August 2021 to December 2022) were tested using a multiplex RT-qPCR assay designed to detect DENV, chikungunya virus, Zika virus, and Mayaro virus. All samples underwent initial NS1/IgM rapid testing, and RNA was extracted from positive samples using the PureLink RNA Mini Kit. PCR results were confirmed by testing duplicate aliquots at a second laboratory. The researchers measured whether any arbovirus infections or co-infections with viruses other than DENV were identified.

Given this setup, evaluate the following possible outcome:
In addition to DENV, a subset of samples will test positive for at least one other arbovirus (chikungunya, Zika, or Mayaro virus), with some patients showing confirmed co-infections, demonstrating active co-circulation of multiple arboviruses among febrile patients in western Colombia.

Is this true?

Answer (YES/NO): NO